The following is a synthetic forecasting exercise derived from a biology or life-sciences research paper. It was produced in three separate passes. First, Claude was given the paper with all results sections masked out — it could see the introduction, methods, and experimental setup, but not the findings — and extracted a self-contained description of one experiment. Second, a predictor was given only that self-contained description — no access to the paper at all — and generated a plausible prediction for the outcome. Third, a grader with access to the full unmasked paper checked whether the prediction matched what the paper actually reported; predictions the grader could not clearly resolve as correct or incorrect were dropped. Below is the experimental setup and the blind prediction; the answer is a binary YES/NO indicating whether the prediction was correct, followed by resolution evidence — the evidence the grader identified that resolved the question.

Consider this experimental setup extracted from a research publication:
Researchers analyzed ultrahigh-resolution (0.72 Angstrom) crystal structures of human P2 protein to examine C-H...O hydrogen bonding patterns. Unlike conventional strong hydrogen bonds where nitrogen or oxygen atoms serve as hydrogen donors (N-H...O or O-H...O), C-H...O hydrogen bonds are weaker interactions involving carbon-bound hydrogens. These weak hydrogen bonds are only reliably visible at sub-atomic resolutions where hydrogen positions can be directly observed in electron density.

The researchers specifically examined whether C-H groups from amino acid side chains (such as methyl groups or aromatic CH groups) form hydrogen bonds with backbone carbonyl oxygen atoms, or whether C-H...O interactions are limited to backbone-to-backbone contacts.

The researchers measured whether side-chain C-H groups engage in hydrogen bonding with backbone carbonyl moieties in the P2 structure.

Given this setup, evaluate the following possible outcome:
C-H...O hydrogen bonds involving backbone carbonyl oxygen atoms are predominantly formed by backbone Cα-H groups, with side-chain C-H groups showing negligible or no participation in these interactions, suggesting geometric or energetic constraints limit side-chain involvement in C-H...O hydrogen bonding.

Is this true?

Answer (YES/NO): NO